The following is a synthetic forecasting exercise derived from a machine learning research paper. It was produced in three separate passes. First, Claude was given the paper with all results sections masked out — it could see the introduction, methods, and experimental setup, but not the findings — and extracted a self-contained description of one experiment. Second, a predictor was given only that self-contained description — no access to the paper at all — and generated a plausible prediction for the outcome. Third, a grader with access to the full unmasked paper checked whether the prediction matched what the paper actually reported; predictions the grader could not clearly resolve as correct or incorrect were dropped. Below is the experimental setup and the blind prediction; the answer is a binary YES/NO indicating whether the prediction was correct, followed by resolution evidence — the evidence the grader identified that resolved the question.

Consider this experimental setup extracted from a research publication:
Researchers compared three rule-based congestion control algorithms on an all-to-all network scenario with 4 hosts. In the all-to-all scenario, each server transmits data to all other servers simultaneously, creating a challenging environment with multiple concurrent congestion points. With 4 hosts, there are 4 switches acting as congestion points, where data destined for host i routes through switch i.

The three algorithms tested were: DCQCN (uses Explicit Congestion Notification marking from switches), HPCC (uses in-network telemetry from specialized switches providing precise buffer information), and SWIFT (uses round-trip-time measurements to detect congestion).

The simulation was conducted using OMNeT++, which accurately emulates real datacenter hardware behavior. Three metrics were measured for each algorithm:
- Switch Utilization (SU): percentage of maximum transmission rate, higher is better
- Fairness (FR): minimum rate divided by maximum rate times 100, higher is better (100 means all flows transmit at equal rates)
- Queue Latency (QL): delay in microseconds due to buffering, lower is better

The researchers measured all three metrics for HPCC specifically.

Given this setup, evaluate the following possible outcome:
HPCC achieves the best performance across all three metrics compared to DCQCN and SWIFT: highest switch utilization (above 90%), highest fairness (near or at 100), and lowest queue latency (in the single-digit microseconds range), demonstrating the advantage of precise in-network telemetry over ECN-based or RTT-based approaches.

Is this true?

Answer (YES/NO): NO